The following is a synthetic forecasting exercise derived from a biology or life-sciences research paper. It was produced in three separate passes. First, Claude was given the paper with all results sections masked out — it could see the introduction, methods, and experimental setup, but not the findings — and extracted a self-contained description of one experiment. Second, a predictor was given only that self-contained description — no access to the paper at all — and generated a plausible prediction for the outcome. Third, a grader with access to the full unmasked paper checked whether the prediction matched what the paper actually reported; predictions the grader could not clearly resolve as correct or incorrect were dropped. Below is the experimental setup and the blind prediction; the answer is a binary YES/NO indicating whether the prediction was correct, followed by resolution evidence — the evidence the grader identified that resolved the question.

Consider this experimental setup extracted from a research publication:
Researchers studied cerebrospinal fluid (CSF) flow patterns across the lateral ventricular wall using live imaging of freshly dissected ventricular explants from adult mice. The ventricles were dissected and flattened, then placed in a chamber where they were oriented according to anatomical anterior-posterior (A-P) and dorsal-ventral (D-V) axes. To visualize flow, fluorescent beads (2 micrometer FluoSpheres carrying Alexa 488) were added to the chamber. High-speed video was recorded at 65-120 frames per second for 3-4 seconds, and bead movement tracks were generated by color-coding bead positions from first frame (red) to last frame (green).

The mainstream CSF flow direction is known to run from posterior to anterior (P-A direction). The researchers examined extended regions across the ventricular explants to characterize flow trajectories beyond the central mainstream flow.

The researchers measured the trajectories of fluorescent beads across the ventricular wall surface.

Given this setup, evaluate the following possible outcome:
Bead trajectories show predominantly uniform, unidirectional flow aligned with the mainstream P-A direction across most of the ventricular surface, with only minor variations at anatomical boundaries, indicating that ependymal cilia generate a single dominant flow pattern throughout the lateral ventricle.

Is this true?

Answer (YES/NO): NO